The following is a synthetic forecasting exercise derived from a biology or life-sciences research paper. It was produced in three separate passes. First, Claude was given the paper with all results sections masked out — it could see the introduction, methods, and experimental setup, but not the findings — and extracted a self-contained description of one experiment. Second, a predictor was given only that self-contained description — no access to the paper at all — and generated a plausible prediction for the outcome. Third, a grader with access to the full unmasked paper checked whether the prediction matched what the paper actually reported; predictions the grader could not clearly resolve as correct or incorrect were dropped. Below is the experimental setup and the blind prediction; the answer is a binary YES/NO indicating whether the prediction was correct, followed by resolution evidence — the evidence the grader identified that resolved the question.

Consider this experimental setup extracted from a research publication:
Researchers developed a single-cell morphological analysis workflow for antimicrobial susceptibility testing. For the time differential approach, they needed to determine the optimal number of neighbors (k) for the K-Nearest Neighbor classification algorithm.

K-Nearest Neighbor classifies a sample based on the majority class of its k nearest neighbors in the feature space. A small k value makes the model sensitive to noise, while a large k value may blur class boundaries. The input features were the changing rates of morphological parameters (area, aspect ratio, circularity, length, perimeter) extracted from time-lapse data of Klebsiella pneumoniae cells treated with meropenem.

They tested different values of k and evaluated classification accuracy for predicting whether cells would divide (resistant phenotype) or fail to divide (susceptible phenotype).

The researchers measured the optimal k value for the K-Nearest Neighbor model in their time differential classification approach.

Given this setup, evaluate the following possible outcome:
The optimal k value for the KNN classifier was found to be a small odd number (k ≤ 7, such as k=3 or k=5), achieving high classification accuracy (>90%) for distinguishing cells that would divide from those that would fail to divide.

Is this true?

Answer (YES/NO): NO